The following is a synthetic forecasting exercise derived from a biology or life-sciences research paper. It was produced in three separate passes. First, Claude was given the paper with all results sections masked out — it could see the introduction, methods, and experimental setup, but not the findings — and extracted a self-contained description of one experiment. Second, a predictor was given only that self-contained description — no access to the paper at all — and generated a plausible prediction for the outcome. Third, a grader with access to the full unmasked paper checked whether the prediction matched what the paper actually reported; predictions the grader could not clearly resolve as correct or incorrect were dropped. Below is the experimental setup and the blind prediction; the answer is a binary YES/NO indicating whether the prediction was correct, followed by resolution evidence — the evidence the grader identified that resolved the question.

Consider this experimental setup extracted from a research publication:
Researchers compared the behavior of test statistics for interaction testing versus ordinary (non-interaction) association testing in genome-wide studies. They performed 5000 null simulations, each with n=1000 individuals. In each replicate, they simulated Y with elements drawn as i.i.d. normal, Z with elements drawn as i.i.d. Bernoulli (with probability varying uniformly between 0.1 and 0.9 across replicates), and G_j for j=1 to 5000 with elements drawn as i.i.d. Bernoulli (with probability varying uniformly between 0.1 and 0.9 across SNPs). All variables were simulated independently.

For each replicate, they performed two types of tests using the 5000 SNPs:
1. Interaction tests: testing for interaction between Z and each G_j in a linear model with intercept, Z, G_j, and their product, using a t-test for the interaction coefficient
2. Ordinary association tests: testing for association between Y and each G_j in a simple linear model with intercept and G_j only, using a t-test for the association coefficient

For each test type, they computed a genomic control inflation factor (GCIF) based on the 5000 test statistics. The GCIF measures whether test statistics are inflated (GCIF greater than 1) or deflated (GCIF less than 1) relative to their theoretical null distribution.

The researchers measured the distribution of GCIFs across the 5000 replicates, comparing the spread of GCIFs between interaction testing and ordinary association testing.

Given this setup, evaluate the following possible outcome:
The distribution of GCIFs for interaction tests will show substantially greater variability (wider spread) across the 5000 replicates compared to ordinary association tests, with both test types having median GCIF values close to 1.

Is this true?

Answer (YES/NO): YES